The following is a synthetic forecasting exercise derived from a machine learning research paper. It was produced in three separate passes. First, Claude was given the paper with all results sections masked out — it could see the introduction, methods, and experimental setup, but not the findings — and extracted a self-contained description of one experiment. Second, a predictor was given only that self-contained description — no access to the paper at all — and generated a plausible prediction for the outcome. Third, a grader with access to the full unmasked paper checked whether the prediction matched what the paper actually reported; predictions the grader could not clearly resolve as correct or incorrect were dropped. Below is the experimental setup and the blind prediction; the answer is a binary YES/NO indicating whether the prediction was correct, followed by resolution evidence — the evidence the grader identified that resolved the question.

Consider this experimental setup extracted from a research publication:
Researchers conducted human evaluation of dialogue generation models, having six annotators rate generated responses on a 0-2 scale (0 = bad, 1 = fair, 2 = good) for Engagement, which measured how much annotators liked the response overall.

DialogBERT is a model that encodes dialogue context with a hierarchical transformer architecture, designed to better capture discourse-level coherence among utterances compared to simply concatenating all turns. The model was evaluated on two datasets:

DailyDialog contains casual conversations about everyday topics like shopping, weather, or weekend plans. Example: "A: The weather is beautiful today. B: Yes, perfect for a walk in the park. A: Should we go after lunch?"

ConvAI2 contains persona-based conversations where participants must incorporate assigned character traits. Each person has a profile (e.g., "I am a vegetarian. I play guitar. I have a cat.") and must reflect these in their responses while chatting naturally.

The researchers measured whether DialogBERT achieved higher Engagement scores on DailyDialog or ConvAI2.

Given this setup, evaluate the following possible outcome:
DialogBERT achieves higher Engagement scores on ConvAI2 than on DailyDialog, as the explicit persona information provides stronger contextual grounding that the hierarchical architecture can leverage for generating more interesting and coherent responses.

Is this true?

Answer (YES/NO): NO